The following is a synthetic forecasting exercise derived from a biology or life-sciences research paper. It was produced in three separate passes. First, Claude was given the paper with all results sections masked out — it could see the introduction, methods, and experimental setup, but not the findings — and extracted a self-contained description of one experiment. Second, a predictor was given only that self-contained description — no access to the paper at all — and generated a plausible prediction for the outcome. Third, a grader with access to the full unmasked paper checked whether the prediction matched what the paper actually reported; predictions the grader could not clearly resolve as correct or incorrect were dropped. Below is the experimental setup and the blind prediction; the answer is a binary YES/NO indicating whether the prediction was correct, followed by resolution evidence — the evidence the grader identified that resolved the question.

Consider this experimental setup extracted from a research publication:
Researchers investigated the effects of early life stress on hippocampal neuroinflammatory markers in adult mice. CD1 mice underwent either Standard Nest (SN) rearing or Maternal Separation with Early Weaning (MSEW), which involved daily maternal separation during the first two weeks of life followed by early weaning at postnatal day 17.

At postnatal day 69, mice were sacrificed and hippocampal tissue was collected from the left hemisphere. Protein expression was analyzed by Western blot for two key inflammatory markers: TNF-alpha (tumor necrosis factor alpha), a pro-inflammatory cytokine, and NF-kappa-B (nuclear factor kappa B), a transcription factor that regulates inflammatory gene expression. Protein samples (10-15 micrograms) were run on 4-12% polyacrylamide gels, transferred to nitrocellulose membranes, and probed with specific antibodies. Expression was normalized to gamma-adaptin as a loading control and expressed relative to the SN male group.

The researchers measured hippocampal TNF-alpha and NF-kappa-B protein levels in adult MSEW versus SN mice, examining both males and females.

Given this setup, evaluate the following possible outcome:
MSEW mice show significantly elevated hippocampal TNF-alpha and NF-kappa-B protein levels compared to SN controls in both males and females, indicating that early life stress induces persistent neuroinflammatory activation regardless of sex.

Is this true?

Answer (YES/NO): NO